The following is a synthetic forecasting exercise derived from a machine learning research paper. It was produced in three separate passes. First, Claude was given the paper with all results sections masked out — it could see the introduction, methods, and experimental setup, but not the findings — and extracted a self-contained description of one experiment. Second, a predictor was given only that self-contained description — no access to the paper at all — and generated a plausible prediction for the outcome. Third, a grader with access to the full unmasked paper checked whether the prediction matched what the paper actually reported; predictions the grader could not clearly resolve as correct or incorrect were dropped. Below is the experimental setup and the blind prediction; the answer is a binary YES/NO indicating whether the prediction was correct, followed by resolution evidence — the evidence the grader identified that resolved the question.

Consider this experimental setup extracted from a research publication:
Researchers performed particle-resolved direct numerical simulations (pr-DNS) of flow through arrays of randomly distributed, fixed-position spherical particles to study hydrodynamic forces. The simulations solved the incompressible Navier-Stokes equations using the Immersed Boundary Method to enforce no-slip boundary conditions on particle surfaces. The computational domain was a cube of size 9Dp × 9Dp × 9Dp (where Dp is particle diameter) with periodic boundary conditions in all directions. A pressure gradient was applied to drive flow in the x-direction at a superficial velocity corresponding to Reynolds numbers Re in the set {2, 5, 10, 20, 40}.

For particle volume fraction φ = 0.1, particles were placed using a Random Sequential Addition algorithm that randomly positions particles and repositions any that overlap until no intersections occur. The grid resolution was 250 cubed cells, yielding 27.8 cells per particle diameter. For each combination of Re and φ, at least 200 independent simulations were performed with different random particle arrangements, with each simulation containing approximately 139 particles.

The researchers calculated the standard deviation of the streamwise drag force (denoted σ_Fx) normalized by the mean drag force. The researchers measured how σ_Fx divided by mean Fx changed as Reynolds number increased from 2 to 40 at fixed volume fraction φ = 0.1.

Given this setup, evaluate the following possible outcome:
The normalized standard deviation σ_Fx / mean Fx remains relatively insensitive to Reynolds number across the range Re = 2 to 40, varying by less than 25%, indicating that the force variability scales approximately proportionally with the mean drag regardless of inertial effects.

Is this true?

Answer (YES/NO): NO